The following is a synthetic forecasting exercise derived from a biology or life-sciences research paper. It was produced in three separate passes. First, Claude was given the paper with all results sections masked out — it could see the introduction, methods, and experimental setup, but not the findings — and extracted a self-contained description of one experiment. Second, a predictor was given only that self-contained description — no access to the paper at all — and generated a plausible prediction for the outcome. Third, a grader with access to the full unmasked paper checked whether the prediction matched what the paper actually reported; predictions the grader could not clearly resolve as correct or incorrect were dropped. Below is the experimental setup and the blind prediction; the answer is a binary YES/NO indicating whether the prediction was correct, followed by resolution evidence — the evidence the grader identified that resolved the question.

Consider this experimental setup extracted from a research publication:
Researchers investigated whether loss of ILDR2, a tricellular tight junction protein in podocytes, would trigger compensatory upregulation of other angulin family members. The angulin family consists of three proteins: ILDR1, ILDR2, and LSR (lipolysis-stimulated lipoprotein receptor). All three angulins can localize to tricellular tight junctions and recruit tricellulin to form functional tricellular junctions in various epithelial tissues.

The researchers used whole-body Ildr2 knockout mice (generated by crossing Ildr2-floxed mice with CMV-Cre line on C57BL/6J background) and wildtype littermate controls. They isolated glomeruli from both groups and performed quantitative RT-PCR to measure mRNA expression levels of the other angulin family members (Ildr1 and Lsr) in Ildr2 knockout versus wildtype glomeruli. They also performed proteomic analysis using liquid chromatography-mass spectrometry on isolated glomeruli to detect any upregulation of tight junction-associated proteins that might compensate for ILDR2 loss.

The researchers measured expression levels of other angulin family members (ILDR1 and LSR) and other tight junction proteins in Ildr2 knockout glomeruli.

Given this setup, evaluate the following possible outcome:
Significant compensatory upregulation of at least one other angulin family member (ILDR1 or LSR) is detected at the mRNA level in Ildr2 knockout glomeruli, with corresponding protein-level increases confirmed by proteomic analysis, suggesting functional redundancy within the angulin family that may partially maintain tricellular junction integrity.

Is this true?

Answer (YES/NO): NO